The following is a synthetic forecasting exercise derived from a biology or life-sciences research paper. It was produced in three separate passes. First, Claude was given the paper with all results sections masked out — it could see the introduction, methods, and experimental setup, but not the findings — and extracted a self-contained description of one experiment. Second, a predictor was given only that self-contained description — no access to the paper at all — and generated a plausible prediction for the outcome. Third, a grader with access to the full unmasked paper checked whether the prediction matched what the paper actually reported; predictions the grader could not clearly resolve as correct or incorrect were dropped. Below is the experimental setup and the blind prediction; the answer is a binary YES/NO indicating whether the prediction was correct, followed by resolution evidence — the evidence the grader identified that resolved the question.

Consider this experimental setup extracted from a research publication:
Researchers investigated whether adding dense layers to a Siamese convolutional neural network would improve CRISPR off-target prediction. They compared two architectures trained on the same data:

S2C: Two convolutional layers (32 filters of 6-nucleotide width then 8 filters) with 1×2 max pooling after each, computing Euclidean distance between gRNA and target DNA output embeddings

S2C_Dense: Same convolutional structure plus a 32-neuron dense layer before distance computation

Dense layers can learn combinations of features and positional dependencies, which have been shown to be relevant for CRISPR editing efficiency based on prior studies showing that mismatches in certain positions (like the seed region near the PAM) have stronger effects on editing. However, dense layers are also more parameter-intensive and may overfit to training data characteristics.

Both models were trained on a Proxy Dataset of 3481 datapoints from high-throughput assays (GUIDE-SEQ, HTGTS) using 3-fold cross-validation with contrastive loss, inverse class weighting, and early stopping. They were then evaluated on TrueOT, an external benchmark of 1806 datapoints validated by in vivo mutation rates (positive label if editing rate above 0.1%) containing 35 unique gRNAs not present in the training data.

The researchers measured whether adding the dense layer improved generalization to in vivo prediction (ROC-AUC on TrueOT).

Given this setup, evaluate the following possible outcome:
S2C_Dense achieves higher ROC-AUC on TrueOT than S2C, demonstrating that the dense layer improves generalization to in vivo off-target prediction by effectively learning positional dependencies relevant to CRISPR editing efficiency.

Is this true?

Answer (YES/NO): NO